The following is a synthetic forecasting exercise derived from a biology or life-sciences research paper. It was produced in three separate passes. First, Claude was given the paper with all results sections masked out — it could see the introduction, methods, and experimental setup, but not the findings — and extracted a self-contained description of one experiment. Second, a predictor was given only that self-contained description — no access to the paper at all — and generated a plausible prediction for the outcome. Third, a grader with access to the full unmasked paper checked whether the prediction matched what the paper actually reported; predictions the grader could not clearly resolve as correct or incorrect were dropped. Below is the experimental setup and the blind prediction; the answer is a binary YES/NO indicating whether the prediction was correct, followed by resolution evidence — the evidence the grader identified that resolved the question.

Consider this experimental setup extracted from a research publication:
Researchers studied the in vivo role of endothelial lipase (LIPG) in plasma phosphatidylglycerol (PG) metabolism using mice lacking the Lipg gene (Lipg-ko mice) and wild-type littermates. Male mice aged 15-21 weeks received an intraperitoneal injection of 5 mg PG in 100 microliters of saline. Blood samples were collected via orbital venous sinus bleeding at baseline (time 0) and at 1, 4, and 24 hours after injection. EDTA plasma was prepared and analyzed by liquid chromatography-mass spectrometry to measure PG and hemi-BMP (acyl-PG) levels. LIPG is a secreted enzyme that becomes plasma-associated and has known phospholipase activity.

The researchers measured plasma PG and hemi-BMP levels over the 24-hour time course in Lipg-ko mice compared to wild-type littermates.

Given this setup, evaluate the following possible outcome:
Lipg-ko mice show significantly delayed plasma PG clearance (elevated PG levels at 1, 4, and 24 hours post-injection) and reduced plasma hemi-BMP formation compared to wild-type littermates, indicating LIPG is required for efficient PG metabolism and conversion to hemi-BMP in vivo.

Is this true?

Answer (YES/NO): NO